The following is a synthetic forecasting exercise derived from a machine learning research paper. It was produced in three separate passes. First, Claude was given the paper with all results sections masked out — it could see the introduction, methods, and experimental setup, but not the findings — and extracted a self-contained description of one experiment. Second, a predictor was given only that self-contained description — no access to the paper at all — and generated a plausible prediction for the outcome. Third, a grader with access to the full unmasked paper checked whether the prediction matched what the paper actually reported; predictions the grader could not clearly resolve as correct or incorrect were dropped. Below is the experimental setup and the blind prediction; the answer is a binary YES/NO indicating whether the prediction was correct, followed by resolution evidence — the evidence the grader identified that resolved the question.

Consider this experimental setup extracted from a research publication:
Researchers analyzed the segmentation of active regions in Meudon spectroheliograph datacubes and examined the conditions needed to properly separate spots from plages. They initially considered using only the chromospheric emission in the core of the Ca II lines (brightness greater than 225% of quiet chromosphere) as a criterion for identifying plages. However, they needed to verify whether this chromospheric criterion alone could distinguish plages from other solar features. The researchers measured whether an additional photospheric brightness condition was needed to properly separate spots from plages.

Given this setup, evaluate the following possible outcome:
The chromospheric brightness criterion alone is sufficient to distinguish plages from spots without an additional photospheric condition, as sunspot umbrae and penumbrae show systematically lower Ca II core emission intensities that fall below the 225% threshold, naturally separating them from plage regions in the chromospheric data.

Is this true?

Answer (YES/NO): NO